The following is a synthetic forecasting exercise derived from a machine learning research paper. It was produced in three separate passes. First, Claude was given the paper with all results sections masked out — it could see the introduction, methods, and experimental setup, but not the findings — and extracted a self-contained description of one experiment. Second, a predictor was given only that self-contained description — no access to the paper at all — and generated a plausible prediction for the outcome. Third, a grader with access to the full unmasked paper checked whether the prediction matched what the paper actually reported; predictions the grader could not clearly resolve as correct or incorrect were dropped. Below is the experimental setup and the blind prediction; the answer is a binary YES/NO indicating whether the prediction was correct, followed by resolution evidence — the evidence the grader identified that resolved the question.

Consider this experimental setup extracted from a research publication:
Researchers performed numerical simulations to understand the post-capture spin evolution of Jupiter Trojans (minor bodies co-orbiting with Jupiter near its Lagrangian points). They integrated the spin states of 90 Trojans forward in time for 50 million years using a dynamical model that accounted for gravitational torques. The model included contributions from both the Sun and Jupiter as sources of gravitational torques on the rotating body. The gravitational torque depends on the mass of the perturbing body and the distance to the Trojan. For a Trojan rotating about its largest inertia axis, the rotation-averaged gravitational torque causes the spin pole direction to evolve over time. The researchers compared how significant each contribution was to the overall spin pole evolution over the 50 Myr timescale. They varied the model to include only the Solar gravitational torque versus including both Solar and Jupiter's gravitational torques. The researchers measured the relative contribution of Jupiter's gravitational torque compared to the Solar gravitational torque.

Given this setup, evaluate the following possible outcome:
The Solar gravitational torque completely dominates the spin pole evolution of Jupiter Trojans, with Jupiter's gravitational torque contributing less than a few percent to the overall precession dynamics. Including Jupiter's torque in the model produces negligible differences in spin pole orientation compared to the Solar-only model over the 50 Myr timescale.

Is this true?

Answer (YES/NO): YES